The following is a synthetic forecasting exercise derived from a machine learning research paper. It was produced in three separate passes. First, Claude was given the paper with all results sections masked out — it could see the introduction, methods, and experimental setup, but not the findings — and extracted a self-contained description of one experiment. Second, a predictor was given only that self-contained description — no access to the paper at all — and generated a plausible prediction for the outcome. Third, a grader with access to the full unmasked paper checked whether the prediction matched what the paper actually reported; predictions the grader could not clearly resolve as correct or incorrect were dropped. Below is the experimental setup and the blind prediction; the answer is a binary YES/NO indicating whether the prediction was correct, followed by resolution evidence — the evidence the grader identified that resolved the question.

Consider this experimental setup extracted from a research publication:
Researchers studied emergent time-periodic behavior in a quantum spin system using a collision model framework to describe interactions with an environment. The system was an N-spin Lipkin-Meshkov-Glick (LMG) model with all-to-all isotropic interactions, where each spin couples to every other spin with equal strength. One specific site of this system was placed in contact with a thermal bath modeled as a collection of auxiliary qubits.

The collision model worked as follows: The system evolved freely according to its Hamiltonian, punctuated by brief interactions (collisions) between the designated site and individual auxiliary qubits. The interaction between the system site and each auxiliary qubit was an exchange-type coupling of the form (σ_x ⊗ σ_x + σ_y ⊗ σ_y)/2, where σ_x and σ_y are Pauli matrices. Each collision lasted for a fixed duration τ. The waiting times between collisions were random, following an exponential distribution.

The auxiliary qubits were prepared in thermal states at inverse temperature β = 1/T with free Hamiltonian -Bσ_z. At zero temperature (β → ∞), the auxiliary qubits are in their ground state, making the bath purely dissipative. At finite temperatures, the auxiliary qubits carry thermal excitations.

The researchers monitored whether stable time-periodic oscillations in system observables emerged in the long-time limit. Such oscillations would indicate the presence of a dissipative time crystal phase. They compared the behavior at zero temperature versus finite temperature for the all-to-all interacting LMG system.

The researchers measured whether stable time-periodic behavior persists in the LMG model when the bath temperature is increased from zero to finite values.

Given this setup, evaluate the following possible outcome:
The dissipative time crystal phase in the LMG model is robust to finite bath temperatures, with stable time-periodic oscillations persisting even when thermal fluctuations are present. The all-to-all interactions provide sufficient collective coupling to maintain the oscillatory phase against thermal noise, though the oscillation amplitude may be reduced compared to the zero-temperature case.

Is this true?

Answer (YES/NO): NO